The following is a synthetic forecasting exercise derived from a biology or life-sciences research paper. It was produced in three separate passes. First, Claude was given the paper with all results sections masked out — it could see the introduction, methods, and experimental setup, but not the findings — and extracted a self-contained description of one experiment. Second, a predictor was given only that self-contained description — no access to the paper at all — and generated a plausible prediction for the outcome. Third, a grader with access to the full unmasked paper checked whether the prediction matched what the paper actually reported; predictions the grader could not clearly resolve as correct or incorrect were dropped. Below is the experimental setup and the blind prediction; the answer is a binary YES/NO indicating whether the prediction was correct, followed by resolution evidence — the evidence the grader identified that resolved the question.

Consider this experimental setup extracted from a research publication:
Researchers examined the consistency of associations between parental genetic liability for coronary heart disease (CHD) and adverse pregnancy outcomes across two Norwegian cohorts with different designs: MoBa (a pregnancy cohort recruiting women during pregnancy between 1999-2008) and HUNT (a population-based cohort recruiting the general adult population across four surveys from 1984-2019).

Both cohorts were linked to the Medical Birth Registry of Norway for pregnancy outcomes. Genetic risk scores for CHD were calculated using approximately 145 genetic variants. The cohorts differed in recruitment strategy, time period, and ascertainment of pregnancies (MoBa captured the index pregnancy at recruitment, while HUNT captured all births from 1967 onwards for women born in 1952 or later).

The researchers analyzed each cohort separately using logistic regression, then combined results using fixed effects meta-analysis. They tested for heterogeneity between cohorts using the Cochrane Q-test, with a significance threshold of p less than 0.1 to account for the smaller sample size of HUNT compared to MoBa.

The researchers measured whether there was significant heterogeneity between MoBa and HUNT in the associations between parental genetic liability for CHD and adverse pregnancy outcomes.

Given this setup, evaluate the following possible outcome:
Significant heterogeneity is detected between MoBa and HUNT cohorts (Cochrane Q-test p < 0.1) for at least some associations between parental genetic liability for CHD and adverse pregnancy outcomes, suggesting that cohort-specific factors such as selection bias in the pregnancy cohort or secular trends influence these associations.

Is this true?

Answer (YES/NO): YES